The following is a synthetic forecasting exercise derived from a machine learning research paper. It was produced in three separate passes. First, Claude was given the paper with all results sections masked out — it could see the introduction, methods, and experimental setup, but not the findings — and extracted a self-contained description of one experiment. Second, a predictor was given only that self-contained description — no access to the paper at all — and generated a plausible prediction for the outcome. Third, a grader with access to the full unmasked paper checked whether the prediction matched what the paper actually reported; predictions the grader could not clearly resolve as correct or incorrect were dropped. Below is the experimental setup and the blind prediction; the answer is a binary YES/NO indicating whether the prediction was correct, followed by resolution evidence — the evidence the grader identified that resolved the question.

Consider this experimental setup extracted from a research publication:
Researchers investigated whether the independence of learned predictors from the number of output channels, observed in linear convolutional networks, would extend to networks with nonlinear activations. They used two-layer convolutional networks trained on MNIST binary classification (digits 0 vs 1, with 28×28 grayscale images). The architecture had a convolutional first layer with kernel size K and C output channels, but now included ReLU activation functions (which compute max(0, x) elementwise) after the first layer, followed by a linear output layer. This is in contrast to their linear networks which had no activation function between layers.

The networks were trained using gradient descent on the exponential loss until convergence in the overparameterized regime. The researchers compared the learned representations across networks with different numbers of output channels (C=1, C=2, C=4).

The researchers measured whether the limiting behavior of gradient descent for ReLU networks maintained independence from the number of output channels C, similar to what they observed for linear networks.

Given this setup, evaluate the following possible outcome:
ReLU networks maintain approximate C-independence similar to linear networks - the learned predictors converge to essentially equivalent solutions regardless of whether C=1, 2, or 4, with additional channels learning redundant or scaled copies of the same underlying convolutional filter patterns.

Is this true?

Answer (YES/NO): YES